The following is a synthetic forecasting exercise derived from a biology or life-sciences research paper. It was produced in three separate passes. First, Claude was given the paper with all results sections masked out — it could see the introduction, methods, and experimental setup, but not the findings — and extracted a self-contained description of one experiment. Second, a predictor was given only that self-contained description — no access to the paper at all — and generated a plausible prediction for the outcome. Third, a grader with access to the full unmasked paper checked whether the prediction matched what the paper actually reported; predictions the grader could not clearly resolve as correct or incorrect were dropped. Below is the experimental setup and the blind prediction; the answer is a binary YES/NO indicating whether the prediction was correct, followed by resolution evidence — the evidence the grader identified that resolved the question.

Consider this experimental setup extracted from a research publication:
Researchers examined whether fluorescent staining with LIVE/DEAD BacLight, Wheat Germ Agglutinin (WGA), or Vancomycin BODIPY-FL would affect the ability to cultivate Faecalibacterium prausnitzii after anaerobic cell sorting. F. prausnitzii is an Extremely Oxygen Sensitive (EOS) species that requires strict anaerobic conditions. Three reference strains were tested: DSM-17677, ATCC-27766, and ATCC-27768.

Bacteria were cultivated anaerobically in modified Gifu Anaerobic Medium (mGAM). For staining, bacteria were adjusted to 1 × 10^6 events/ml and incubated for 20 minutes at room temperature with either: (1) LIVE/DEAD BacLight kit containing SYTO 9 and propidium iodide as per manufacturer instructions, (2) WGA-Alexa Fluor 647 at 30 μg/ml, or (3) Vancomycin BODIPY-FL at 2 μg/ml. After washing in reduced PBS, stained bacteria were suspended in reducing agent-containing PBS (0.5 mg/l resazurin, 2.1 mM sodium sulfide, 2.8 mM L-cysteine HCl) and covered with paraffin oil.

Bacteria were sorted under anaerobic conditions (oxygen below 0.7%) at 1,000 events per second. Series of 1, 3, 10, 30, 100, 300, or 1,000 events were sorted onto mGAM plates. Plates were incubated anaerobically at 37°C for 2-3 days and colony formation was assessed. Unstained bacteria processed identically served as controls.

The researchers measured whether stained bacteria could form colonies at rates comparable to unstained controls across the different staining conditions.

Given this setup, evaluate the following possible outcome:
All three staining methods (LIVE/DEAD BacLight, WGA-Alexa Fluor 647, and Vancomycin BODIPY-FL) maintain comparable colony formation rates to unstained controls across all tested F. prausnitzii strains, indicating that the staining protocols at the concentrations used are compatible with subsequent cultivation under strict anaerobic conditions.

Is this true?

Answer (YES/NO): YES